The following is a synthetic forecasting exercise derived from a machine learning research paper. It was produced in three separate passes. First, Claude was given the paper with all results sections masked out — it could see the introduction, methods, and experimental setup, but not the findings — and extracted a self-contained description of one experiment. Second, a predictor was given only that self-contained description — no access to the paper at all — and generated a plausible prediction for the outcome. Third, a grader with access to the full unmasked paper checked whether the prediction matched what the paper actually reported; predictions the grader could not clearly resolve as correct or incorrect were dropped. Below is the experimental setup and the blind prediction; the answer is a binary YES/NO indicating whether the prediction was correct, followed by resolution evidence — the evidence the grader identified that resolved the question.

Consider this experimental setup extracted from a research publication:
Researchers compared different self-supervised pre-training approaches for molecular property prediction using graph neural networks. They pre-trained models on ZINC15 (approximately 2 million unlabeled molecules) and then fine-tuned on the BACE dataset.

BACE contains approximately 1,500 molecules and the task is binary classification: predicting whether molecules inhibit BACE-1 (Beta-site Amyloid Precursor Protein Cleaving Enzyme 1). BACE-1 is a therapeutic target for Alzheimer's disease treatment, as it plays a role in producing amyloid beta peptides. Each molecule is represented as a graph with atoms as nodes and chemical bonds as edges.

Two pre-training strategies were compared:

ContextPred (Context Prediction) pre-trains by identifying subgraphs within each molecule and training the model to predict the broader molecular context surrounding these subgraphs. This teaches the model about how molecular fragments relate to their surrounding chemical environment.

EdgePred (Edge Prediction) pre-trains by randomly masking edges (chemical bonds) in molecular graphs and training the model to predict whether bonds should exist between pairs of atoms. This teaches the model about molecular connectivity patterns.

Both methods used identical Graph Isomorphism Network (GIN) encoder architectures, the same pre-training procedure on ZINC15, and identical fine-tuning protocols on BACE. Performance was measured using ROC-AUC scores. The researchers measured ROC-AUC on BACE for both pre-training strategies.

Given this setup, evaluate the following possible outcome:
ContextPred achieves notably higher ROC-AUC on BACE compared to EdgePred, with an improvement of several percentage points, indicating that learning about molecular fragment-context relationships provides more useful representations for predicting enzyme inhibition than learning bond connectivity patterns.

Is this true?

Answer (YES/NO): NO